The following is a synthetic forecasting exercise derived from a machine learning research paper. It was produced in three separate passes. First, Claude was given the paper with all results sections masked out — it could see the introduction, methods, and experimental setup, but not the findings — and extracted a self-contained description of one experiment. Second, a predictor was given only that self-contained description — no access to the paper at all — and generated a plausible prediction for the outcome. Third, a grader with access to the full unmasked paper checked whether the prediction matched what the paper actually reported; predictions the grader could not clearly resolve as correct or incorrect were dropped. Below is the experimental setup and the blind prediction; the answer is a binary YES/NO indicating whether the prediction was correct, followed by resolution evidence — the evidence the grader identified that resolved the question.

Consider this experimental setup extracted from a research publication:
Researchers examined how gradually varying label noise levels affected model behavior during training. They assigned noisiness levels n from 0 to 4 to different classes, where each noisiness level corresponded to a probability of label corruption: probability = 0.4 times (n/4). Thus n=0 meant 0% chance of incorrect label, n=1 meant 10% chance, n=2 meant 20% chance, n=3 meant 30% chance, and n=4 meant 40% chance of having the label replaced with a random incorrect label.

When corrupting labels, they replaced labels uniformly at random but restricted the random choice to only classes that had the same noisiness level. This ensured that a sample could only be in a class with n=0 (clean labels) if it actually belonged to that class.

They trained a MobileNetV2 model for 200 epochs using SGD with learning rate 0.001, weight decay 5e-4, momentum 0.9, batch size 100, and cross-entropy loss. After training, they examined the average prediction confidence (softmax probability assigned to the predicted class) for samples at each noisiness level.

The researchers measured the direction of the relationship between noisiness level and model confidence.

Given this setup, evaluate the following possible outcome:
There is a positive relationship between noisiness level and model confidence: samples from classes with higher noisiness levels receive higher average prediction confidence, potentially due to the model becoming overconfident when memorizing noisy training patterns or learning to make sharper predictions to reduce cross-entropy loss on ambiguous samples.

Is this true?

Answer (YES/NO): NO